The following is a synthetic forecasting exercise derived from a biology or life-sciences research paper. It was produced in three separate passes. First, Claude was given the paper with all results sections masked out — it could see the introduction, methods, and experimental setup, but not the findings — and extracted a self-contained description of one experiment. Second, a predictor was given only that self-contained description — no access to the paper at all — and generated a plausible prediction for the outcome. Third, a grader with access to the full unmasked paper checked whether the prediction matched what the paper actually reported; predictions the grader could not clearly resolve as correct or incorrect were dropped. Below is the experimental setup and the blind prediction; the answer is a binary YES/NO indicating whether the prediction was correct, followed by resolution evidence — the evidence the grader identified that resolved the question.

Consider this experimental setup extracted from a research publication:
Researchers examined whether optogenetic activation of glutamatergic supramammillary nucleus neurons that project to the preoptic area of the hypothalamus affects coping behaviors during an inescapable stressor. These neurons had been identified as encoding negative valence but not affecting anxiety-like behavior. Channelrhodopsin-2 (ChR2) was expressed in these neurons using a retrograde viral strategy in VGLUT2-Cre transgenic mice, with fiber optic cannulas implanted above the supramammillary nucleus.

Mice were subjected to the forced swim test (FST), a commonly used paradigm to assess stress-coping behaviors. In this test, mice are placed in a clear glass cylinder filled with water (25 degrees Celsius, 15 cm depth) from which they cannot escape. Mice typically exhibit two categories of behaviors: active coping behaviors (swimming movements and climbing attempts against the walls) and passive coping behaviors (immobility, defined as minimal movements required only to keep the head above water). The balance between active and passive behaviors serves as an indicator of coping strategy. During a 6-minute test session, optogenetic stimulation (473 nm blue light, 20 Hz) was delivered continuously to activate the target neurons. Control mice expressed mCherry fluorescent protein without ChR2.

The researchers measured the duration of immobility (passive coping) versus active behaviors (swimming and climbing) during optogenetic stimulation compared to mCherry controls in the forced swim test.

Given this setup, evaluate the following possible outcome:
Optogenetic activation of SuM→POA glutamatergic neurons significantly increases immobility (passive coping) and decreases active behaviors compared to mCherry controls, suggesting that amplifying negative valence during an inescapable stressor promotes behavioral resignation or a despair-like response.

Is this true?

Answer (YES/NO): NO